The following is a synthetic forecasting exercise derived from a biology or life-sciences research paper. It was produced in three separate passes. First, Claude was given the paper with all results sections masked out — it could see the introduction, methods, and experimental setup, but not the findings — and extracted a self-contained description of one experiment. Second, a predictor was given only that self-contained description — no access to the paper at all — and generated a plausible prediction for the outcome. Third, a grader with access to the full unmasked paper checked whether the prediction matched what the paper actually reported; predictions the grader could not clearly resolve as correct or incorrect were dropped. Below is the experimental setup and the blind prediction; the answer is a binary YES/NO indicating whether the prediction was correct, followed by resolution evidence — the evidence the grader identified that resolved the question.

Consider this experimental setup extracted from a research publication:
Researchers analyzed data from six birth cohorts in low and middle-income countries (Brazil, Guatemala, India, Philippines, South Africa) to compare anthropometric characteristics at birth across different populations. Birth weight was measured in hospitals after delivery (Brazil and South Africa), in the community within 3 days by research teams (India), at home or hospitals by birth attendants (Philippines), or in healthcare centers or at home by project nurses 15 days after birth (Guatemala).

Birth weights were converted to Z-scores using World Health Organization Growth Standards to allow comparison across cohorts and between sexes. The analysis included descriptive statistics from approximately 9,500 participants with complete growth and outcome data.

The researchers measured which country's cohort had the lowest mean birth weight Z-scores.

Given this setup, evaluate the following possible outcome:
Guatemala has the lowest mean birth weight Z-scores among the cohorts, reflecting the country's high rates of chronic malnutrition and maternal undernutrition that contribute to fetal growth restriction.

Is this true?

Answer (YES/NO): NO